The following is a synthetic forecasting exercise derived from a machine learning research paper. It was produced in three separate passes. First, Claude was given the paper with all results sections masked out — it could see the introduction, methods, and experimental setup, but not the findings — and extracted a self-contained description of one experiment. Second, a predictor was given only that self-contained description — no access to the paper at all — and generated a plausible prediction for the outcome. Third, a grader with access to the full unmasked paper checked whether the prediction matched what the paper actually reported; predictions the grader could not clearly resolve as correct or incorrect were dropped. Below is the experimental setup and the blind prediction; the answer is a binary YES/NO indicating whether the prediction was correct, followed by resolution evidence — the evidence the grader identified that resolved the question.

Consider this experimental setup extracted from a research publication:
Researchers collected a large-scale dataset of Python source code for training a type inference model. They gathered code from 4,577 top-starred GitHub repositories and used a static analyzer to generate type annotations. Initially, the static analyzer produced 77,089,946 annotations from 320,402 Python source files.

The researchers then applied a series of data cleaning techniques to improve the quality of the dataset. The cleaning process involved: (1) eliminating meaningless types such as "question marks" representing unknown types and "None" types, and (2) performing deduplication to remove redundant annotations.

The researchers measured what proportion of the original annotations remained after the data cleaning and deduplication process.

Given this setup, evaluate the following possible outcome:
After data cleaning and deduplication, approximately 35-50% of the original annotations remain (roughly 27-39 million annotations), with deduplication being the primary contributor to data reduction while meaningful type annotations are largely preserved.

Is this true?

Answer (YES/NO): NO